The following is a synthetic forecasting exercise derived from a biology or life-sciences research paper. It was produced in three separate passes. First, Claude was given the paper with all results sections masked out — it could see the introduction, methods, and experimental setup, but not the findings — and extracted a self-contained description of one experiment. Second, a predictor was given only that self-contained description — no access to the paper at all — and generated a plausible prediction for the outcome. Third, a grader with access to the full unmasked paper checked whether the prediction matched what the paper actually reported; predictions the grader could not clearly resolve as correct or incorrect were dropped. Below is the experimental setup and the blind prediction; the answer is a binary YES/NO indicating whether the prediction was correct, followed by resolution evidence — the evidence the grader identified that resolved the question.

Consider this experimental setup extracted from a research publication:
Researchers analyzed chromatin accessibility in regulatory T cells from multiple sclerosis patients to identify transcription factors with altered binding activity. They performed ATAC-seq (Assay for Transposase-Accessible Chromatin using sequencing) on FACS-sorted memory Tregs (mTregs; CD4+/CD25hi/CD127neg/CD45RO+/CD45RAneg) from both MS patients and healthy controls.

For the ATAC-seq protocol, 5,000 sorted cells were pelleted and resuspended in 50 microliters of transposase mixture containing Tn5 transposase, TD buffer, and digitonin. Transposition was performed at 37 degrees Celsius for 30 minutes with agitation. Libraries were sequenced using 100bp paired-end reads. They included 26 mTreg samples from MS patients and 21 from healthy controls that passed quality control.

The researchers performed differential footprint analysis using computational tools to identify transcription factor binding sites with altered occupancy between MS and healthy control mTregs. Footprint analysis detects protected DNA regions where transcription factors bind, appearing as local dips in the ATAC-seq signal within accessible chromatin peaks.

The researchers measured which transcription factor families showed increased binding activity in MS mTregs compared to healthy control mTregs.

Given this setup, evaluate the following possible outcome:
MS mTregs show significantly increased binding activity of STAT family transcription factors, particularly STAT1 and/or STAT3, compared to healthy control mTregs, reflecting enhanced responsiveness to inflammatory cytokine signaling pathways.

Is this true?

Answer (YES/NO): NO